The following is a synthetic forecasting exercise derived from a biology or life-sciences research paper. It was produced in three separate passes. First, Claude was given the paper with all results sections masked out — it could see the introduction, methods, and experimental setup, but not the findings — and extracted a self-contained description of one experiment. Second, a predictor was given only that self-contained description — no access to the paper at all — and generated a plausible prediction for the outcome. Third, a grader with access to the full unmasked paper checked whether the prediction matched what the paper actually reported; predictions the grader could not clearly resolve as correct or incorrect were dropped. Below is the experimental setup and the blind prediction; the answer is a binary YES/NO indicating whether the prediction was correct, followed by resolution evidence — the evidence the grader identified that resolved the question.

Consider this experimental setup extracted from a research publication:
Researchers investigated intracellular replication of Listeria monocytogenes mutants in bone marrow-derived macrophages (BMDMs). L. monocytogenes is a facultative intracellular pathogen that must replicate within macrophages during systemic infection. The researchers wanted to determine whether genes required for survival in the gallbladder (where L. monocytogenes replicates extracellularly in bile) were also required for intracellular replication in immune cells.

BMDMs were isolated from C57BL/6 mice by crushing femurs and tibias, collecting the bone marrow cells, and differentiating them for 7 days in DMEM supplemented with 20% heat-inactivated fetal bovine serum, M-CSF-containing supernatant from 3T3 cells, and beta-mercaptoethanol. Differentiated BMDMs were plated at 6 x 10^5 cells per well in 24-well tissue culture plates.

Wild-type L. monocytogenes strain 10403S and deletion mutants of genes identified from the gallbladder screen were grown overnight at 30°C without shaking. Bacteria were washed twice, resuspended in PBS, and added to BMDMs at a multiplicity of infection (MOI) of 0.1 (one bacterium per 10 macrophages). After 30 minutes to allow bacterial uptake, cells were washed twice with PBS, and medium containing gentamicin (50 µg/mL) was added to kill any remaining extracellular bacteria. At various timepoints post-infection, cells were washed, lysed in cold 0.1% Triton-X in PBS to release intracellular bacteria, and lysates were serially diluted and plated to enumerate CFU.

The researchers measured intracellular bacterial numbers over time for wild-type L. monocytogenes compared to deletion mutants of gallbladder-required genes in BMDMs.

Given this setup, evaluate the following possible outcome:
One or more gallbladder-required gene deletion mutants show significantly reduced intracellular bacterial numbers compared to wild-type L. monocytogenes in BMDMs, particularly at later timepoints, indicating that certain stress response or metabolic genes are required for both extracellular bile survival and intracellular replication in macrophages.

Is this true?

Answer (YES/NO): YES